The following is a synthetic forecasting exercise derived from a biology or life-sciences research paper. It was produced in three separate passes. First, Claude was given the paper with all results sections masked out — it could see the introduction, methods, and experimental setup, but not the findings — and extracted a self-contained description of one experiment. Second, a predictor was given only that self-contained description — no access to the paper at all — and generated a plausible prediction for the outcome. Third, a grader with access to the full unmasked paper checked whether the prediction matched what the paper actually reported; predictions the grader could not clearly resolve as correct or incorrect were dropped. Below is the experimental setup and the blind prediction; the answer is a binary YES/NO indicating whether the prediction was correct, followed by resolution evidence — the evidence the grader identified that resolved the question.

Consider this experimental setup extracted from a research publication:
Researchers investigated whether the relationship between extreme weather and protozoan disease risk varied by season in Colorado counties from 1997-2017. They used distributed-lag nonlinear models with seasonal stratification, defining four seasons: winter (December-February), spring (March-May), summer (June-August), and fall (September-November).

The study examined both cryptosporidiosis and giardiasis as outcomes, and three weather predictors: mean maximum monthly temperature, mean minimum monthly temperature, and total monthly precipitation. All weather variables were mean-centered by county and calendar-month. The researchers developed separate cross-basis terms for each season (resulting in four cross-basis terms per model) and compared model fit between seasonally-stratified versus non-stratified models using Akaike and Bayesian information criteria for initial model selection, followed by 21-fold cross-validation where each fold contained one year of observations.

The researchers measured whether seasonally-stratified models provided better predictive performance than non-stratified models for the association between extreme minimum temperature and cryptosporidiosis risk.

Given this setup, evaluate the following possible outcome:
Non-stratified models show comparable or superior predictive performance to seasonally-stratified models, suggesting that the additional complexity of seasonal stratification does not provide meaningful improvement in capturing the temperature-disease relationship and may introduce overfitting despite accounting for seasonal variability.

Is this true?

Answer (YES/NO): YES